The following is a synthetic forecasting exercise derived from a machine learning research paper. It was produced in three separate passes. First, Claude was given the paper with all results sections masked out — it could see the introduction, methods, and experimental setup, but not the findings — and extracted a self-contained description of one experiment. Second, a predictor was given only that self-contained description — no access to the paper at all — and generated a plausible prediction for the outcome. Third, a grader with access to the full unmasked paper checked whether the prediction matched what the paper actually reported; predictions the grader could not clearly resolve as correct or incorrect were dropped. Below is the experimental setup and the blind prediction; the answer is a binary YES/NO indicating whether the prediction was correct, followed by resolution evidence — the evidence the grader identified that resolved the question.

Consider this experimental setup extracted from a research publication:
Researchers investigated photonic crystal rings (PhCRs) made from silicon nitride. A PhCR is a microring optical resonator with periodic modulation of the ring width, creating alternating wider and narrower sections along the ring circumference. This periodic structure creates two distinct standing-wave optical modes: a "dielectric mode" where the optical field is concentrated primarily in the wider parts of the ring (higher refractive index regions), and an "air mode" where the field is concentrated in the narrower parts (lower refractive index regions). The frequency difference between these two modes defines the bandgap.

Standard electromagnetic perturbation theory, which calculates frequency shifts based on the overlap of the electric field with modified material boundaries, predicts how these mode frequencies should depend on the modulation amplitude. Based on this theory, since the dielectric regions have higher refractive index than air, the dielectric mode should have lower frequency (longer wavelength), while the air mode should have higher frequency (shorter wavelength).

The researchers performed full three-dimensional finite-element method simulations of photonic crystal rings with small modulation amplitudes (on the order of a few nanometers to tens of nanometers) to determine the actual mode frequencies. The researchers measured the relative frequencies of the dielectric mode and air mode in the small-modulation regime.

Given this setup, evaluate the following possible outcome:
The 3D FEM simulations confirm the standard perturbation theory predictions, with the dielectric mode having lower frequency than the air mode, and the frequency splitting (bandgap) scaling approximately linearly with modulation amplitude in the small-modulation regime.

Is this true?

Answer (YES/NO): NO